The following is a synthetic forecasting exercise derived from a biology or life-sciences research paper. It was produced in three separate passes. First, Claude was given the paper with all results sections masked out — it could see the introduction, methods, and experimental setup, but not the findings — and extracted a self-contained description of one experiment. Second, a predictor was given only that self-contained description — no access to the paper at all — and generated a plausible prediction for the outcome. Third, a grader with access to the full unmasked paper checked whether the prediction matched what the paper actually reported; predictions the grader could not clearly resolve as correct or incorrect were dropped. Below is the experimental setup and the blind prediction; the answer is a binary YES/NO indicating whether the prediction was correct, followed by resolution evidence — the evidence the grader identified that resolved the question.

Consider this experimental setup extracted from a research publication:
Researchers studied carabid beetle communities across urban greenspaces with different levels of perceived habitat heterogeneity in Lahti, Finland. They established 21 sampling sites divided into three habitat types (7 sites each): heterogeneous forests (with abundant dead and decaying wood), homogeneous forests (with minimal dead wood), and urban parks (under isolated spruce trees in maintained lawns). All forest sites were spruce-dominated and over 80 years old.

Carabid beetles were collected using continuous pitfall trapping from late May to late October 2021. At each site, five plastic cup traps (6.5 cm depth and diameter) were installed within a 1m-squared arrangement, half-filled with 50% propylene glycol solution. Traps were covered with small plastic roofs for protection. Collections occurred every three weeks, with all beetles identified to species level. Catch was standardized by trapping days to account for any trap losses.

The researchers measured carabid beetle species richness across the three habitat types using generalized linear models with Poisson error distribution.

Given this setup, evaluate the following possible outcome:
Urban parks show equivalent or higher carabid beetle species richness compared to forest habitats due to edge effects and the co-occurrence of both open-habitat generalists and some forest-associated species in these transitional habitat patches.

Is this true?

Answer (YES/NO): NO